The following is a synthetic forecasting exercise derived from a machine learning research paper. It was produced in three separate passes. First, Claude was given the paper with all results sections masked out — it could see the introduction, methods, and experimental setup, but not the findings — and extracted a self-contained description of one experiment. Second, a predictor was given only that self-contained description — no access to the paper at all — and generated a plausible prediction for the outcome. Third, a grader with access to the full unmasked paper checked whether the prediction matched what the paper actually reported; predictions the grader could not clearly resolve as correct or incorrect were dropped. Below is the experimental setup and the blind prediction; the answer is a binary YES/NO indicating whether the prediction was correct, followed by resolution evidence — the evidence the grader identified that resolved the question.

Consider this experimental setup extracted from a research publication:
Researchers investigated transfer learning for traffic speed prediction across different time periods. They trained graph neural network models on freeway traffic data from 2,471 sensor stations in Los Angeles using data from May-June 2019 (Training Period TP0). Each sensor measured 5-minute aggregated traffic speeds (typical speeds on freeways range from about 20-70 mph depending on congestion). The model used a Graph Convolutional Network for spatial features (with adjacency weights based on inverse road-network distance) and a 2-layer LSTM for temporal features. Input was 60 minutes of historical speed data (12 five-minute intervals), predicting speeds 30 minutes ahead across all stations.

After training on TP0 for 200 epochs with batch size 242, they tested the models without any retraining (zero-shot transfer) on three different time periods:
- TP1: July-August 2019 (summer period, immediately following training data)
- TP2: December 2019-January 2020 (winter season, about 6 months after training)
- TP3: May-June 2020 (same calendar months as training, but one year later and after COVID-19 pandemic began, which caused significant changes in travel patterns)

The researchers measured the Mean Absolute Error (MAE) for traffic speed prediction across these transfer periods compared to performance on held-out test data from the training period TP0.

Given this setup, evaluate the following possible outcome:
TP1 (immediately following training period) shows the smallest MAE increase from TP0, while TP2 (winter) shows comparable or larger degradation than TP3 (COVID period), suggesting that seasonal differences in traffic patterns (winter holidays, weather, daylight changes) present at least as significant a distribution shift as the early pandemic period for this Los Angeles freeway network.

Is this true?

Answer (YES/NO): NO